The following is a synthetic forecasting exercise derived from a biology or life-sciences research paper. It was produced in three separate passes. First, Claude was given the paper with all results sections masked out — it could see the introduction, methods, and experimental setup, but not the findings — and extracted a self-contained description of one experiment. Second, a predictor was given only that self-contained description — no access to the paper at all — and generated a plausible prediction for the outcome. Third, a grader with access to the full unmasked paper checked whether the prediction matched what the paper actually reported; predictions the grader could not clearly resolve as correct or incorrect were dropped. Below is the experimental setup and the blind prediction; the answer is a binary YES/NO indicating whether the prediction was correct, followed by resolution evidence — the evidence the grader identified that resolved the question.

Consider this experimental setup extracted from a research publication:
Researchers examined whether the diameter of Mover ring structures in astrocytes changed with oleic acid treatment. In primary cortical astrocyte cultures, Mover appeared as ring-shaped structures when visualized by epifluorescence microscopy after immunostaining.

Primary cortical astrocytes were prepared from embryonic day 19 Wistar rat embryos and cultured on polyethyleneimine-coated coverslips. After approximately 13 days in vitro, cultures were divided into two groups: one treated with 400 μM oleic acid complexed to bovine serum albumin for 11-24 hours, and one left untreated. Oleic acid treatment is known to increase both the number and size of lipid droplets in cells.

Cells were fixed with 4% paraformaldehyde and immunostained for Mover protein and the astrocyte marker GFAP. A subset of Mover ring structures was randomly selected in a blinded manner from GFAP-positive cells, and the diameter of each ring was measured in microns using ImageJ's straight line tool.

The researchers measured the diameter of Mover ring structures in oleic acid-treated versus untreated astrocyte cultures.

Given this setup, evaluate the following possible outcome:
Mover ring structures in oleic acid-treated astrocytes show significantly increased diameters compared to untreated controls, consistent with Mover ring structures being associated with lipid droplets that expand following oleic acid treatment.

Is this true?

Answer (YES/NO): YES